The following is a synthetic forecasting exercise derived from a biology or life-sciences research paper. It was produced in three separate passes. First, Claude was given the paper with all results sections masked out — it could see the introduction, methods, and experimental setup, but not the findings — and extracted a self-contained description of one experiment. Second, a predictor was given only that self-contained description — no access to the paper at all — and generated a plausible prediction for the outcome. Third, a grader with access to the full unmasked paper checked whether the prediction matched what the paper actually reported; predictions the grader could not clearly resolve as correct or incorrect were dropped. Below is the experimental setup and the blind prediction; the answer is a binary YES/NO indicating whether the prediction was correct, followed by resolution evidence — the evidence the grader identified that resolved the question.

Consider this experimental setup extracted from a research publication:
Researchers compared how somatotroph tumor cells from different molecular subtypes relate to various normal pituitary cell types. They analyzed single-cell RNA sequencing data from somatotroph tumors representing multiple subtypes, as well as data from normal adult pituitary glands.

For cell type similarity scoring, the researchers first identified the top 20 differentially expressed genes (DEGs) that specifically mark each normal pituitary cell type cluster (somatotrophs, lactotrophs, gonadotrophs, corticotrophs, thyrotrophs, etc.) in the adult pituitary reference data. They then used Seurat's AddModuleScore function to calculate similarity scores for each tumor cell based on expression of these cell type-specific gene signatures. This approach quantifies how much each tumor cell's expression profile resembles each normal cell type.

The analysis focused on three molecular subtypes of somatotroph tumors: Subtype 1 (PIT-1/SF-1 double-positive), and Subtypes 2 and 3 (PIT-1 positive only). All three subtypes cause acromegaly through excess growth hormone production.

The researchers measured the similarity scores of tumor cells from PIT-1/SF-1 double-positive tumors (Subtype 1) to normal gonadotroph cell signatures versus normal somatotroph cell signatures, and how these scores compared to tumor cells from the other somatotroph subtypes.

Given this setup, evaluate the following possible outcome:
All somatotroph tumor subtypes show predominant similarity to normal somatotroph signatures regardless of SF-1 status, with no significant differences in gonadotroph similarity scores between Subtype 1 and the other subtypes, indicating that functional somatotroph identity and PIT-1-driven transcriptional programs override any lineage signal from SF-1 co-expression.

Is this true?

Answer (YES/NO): YES